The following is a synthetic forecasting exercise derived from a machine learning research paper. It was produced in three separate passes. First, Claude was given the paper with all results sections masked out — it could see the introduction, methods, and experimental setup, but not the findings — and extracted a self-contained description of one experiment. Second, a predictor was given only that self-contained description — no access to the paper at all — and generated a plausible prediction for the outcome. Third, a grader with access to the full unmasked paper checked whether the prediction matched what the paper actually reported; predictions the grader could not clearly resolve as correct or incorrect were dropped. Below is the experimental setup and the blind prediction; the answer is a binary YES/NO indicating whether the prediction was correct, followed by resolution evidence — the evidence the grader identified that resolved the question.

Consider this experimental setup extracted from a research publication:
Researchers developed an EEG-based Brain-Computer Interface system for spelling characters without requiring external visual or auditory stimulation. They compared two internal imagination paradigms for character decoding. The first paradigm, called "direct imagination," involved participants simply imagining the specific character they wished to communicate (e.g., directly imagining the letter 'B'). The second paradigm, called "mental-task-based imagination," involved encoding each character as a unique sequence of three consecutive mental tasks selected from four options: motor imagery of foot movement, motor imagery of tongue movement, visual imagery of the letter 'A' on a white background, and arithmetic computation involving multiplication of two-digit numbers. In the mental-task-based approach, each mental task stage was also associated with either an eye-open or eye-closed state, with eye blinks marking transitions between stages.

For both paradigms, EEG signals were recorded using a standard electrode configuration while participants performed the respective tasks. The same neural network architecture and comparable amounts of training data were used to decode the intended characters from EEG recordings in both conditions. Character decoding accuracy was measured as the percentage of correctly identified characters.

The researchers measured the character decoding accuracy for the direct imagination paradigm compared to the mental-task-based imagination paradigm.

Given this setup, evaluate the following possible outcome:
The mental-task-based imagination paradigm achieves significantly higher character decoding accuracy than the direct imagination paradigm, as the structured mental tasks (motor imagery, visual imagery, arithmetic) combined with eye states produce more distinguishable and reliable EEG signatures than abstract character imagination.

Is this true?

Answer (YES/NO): YES